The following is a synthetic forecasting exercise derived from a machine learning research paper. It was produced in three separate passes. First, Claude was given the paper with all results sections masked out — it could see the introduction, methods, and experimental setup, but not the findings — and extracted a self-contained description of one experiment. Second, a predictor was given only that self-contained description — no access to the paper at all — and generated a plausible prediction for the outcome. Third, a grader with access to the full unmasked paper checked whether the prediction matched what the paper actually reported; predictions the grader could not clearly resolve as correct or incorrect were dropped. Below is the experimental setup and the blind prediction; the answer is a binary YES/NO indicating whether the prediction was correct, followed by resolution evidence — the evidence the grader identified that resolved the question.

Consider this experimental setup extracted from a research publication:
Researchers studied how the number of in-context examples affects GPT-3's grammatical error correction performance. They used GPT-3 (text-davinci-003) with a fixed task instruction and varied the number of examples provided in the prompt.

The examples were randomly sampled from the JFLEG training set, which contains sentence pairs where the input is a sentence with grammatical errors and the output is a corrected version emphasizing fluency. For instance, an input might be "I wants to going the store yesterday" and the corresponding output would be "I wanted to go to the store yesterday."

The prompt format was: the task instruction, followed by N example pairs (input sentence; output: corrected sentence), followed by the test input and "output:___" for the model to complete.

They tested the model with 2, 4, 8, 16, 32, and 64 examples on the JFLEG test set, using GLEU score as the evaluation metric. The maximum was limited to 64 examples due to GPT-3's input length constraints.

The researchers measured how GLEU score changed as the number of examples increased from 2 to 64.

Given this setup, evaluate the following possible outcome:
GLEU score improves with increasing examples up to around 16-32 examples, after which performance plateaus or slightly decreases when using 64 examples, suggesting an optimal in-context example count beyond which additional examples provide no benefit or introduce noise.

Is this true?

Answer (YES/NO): NO